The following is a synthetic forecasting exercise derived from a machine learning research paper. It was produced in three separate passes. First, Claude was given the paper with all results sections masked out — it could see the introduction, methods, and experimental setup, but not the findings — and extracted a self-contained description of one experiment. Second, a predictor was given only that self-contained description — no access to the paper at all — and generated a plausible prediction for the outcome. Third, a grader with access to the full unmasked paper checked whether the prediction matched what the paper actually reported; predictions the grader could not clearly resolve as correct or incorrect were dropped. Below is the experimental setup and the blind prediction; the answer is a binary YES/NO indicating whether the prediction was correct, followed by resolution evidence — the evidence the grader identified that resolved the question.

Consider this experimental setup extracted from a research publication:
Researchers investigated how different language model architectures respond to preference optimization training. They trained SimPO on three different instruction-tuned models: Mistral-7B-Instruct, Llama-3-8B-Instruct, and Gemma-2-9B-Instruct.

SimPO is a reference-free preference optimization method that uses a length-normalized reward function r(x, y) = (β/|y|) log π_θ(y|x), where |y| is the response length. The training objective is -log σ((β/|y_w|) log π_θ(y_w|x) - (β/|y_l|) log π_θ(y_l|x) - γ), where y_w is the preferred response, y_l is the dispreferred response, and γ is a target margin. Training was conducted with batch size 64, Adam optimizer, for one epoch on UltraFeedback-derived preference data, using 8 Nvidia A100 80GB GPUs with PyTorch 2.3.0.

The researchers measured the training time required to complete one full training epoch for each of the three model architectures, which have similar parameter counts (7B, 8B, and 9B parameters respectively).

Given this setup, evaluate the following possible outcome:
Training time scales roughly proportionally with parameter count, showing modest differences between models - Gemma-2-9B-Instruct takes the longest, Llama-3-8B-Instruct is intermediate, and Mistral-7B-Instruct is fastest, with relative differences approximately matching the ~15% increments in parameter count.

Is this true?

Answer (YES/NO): NO